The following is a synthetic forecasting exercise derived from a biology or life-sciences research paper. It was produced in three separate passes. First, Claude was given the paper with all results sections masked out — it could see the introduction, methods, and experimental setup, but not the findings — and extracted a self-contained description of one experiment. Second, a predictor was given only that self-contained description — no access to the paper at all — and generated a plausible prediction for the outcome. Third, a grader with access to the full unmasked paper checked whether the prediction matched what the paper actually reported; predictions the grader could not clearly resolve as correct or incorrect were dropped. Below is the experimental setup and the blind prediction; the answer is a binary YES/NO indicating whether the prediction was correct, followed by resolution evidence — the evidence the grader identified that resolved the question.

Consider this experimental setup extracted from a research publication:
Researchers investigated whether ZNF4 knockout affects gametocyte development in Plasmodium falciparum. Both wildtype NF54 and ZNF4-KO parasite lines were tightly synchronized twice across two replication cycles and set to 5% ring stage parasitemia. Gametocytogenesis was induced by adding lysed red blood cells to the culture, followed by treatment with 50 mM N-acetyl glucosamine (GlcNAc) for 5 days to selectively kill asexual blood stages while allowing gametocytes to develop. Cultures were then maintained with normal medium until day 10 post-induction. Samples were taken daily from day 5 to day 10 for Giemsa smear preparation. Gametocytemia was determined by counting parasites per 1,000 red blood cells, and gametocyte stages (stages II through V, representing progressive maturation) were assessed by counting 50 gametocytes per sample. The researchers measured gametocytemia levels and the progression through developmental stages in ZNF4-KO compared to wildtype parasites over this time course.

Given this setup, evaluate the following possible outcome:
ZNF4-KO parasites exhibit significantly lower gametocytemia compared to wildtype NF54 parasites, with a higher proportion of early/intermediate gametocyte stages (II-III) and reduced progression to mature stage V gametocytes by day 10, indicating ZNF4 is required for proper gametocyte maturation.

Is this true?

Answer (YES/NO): NO